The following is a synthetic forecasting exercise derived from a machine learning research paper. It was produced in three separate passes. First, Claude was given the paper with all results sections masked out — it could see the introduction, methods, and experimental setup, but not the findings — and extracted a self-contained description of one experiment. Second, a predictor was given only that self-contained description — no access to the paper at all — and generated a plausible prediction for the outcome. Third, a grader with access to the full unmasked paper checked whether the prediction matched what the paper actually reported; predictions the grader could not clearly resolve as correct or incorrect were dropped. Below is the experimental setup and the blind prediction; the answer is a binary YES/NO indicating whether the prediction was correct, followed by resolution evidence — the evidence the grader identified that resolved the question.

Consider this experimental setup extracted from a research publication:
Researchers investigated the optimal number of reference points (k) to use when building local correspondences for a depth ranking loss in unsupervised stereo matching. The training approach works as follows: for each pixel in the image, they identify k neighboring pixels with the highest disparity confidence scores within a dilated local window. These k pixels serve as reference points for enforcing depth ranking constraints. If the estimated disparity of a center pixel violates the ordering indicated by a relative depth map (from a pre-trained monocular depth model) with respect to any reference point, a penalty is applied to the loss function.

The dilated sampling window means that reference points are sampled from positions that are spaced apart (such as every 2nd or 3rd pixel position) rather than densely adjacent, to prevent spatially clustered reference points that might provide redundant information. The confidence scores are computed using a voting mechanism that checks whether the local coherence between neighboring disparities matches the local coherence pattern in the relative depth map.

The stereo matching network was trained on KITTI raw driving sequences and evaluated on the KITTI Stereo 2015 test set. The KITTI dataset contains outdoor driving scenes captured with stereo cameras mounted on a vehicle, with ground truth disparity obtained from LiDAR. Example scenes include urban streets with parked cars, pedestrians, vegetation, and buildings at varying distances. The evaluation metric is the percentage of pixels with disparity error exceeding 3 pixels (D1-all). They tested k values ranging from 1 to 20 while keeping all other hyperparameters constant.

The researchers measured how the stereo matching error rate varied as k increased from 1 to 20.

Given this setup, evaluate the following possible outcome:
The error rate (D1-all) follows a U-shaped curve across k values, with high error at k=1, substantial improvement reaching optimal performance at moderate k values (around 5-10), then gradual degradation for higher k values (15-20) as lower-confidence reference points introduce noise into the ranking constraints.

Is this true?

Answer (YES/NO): YES